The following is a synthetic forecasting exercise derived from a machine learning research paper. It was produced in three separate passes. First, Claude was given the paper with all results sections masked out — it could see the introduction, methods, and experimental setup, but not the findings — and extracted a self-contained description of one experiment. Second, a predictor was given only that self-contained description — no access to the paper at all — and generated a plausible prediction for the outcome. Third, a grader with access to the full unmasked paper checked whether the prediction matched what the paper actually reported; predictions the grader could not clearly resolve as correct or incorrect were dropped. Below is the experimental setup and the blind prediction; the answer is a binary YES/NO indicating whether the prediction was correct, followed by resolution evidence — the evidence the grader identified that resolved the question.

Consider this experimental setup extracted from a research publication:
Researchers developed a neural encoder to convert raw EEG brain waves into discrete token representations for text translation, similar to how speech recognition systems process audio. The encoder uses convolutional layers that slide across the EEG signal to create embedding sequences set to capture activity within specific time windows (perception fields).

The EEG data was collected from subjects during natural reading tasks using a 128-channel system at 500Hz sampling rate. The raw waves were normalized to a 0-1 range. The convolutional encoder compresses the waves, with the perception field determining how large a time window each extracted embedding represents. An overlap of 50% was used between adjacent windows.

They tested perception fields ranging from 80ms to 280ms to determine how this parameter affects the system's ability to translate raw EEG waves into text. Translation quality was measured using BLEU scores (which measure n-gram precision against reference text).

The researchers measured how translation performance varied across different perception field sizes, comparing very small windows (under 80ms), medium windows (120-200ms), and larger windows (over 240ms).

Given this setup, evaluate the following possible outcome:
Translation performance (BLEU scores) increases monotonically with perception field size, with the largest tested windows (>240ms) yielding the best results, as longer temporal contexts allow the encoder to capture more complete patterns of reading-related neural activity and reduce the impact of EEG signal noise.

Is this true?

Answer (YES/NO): NO